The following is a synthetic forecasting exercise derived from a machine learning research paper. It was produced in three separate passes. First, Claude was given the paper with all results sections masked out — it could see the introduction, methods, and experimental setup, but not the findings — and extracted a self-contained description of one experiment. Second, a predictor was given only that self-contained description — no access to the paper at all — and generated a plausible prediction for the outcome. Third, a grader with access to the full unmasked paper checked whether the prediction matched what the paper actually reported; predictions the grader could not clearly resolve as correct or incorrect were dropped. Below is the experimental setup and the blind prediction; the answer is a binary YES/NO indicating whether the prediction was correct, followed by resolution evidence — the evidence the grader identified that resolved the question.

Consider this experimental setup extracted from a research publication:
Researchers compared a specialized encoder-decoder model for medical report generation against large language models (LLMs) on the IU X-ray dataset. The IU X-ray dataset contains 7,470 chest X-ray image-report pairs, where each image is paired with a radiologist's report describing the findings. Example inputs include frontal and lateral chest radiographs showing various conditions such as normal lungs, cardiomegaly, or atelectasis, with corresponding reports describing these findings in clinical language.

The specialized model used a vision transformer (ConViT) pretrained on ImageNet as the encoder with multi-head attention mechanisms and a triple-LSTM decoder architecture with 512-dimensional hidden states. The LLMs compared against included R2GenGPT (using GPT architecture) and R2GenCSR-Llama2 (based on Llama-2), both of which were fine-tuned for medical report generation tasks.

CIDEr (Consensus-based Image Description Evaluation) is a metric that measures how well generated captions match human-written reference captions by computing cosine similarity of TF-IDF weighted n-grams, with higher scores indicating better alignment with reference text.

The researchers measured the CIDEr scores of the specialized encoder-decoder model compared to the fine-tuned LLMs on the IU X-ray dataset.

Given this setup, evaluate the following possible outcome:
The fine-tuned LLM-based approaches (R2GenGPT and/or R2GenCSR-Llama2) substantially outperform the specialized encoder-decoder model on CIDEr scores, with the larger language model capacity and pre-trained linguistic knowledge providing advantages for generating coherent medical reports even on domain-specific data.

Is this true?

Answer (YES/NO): YES